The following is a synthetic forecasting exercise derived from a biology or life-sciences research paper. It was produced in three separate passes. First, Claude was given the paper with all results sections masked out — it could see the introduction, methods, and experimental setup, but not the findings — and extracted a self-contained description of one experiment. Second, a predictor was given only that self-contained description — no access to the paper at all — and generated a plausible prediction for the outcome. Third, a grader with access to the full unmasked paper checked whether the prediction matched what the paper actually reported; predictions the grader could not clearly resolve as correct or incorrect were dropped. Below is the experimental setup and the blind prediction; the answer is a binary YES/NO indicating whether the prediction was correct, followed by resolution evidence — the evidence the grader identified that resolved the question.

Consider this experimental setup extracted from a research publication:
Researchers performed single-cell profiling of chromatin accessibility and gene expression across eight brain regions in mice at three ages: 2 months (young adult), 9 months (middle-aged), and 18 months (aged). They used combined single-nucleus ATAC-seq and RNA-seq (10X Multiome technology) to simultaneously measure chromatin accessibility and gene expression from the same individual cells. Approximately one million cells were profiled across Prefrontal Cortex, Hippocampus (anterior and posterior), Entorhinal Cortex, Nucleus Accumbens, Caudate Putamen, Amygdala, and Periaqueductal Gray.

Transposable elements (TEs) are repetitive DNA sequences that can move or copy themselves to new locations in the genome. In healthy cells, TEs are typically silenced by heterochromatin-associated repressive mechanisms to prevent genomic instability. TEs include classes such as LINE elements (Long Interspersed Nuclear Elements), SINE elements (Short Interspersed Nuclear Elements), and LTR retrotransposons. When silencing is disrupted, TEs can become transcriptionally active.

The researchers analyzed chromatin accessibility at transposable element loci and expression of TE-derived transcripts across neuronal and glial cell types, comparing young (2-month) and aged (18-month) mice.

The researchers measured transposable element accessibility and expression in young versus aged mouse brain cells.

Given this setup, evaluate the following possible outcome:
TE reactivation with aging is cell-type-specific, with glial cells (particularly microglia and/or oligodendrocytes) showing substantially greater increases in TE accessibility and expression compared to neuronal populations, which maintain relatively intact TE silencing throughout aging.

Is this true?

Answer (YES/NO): NO